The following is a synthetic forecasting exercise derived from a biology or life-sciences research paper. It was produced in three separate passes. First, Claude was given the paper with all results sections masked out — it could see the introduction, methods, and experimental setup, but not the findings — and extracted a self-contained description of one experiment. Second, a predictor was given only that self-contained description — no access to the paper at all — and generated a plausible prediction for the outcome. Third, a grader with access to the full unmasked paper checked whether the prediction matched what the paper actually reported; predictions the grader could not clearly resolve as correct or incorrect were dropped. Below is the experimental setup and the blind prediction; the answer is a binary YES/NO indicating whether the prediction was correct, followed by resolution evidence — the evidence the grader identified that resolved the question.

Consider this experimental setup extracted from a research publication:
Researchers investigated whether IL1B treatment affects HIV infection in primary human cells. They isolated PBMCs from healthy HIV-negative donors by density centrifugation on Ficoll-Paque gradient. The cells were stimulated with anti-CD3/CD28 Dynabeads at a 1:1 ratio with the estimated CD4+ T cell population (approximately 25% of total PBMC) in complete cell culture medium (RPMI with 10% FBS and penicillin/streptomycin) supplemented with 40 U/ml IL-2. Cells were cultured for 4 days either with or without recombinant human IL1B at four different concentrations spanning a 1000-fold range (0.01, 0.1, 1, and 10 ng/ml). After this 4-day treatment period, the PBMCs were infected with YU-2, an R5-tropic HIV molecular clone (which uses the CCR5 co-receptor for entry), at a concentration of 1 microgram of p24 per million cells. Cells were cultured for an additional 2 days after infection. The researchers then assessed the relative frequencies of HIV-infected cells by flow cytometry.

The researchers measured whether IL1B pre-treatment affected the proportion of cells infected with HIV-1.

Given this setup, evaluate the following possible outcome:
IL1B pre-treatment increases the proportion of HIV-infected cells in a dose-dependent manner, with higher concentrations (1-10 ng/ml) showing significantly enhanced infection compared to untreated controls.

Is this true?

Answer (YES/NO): NO